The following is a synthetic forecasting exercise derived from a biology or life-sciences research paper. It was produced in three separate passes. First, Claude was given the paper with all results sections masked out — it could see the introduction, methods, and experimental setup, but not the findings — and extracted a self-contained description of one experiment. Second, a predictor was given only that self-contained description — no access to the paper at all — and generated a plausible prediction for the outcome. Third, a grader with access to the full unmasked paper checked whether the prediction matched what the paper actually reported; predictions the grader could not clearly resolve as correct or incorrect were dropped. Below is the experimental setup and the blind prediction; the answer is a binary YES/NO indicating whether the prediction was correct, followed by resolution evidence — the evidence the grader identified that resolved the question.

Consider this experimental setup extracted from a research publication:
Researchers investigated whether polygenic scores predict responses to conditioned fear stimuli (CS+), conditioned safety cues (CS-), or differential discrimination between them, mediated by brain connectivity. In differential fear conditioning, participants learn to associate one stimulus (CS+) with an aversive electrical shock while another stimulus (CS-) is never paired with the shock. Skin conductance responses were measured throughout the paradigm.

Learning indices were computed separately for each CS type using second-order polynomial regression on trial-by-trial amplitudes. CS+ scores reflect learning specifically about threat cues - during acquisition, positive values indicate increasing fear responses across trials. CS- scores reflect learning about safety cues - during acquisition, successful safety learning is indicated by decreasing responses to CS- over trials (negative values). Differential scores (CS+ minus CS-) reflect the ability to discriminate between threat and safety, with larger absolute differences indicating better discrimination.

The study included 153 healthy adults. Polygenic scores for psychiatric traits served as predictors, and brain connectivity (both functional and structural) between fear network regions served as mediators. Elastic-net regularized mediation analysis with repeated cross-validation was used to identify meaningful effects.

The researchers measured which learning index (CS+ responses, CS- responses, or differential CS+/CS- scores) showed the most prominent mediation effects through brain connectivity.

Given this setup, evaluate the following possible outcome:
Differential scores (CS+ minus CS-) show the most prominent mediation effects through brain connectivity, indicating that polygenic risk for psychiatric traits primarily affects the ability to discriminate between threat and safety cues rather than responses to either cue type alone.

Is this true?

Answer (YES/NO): NO